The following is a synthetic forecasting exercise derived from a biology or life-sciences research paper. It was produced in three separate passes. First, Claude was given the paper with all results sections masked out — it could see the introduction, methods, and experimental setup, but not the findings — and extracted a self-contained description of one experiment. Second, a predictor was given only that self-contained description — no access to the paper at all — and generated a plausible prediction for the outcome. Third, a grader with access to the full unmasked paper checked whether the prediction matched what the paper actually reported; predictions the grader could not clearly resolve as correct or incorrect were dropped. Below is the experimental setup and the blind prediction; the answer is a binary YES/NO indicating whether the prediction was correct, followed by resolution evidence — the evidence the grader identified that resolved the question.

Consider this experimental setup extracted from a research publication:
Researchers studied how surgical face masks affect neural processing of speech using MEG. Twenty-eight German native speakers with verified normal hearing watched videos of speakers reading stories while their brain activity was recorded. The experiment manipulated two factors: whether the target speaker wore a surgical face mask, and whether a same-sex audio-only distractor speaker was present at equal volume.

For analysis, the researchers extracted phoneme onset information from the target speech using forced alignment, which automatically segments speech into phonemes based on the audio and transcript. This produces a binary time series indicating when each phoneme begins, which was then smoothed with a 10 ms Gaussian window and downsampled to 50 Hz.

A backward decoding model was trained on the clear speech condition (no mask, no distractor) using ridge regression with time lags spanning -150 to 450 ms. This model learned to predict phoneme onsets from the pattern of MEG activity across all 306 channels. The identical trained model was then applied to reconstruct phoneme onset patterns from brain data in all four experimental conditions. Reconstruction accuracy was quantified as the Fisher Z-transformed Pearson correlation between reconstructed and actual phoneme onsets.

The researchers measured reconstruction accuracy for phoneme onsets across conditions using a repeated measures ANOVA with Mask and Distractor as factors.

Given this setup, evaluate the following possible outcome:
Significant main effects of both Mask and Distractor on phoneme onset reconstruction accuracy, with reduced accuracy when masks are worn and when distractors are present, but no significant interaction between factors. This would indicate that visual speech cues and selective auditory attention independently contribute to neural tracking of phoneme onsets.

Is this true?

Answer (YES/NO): NO